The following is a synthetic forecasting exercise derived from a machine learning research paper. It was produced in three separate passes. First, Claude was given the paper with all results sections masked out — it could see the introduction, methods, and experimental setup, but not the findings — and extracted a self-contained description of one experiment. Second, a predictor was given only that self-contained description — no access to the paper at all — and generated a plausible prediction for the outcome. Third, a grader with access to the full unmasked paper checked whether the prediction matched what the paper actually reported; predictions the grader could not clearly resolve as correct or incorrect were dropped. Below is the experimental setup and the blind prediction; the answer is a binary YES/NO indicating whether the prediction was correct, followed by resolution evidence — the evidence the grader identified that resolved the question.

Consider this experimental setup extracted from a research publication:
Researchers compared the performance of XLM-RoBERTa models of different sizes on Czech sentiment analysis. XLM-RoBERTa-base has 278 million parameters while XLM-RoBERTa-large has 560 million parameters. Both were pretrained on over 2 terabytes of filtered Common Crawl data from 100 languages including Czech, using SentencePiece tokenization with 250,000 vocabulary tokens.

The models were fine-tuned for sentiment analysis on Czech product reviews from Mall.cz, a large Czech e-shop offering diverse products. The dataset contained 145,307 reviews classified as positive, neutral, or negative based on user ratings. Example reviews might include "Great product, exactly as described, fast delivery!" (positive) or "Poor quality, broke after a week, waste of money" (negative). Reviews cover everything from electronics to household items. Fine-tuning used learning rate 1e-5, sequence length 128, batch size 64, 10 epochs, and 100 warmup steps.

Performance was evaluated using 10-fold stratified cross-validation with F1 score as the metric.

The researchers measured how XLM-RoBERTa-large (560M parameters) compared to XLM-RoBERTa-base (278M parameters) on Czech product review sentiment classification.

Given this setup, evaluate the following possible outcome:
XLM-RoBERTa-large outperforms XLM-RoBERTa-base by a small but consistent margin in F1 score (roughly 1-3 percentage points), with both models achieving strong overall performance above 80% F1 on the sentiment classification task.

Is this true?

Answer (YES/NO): NO